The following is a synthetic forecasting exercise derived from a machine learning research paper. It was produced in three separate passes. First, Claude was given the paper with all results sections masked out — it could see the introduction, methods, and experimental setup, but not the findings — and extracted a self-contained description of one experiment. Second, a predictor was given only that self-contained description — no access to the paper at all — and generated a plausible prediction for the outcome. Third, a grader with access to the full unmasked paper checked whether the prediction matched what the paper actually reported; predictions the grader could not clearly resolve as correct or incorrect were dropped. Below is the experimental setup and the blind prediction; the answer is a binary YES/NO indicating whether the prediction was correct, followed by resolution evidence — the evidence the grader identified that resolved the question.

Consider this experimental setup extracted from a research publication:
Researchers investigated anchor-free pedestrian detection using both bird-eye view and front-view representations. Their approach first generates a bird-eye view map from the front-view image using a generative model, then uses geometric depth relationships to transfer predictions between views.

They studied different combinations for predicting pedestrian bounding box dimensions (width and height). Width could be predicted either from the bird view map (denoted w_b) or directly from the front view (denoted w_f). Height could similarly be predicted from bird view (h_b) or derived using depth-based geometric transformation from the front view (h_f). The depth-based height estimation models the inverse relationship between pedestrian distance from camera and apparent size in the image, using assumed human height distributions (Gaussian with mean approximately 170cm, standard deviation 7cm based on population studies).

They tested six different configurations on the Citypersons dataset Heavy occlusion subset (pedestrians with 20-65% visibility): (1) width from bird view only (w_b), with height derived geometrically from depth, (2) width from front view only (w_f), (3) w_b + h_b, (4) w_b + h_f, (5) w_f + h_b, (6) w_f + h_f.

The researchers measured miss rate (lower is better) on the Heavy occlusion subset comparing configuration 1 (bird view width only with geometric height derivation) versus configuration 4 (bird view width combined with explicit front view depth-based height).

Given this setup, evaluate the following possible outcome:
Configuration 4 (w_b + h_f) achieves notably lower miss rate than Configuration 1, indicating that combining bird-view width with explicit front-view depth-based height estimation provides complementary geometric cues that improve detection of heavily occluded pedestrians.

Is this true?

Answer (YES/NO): NO